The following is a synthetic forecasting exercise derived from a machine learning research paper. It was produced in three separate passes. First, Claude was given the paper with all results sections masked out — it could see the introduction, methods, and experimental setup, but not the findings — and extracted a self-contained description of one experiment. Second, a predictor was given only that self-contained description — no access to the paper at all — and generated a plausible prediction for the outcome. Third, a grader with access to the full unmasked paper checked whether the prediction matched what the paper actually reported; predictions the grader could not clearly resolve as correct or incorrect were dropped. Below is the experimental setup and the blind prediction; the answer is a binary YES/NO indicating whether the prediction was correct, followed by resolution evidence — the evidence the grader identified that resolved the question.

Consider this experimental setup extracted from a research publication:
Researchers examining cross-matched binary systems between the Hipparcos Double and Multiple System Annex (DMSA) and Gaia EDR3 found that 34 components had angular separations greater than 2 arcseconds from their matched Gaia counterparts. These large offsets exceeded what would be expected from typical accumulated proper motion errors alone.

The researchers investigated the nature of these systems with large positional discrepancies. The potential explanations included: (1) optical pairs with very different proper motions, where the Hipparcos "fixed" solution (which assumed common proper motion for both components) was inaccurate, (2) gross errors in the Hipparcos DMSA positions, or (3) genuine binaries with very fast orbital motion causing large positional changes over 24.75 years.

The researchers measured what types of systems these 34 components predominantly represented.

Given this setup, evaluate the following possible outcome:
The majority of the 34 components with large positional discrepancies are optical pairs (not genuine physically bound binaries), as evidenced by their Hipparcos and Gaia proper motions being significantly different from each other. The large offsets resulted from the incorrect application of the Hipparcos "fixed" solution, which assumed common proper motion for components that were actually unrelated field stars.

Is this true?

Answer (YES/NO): YES